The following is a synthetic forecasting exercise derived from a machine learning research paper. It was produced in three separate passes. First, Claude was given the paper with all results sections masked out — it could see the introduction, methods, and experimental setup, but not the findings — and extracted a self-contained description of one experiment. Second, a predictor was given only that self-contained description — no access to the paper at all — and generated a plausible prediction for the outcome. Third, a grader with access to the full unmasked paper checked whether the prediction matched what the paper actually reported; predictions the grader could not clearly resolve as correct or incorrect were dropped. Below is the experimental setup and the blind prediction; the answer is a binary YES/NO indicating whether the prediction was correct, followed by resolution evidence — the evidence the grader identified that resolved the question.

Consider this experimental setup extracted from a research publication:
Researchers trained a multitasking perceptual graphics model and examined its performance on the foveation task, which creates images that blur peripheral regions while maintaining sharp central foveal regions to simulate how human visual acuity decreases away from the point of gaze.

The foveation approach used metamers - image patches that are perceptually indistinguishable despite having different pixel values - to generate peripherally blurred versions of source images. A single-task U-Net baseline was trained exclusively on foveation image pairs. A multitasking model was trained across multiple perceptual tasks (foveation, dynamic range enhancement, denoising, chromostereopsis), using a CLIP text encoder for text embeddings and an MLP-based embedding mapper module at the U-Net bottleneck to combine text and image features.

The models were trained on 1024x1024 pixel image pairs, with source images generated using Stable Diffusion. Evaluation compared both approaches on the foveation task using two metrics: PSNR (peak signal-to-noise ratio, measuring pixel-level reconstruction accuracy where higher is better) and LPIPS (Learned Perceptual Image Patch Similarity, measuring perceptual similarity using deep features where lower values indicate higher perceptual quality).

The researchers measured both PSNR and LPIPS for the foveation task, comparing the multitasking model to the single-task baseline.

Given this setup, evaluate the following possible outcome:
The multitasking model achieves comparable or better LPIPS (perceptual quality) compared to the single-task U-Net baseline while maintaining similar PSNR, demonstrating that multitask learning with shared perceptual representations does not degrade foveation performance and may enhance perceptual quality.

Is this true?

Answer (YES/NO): NO